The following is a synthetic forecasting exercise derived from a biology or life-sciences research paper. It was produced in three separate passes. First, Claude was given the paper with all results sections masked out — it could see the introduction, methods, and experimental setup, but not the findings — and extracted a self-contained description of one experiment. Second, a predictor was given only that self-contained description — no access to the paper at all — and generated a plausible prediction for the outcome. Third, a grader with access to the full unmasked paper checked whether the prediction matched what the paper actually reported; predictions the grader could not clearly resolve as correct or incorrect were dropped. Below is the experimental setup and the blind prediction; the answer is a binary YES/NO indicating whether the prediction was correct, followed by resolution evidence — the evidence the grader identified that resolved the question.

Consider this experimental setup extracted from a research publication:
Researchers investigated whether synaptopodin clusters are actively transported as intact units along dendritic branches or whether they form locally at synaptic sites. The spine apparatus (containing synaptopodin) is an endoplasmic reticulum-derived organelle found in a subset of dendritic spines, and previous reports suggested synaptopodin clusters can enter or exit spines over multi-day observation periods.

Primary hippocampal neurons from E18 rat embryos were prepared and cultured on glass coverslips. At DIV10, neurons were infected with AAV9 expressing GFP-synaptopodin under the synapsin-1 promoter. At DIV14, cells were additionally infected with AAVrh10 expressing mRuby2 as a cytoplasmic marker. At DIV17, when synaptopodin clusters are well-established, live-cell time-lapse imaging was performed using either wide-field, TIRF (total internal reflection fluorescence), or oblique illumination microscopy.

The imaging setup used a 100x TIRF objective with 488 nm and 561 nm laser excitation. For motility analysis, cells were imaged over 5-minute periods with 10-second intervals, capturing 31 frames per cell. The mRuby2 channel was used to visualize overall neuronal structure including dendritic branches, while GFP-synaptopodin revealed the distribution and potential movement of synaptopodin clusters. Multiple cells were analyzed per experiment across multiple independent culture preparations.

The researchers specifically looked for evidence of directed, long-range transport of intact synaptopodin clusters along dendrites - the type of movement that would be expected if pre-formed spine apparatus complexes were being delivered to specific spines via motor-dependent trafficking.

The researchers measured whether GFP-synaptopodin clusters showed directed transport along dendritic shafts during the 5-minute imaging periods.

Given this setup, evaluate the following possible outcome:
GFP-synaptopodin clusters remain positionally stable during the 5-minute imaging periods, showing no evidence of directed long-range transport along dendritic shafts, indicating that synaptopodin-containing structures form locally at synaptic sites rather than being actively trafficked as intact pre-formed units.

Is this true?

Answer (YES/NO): YES